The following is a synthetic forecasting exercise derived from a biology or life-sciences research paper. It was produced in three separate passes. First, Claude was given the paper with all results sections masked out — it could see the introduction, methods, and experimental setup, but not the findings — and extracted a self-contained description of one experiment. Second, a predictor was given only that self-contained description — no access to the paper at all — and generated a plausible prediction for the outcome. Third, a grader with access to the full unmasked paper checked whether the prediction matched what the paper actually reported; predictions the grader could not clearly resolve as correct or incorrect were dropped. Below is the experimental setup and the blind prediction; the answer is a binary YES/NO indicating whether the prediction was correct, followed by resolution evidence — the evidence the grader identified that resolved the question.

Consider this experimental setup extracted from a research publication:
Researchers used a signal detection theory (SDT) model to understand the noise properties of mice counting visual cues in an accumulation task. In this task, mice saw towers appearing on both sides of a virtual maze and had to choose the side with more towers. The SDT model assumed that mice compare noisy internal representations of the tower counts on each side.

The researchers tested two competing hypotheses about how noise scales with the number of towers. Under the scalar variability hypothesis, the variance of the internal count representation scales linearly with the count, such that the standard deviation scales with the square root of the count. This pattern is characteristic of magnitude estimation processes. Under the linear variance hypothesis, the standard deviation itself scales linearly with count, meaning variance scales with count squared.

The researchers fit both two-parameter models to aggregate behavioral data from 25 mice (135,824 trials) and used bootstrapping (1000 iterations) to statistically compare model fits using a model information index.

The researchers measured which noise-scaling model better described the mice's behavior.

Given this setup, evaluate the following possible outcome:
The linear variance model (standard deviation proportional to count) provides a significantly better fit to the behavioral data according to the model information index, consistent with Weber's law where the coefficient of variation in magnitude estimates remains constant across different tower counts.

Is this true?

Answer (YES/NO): NO